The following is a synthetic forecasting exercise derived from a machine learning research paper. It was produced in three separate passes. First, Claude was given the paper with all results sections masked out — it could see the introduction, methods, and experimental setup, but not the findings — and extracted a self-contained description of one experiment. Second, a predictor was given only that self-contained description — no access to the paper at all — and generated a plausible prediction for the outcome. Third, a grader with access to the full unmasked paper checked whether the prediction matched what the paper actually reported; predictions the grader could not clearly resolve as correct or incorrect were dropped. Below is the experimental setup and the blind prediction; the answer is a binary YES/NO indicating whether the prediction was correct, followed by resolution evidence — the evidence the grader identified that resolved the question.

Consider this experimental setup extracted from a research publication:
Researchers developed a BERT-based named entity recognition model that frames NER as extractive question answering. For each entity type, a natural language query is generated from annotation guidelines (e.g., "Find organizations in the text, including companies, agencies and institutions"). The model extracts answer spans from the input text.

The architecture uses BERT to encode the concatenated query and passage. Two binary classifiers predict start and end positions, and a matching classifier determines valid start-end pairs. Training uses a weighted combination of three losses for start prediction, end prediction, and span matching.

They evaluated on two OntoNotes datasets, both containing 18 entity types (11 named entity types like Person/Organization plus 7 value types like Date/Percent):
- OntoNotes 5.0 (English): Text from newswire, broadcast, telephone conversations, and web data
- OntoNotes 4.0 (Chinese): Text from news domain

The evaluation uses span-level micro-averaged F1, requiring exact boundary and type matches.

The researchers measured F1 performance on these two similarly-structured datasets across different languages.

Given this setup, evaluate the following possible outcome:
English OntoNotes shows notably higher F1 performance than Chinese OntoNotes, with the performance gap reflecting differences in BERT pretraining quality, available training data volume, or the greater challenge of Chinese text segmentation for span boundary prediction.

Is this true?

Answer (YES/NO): NO